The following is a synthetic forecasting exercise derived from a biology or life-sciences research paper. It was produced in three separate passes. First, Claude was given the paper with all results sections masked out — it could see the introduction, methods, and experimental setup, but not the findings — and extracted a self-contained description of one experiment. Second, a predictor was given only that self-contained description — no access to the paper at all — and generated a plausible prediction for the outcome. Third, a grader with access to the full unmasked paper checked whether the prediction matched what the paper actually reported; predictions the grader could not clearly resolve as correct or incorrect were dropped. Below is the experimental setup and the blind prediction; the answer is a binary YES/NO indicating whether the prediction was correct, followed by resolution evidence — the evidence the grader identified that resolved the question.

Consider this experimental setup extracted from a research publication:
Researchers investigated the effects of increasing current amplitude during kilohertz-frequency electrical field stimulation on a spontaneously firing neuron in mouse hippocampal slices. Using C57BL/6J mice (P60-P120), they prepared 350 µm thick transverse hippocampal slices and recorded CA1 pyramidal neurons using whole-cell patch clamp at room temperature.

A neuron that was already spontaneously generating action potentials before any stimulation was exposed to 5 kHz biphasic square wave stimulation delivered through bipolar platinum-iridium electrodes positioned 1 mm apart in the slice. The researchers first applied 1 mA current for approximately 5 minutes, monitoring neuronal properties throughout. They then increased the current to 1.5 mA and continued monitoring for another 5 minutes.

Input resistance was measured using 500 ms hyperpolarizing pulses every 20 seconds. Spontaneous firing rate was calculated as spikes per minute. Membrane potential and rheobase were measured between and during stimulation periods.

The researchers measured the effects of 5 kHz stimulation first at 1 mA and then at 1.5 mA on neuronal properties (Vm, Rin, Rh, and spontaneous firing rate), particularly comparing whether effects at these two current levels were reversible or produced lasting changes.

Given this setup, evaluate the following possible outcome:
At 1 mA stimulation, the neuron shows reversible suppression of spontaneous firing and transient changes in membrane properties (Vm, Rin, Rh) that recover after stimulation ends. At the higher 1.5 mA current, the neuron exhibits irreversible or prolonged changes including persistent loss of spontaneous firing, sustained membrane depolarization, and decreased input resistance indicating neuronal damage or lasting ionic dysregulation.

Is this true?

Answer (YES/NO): NO